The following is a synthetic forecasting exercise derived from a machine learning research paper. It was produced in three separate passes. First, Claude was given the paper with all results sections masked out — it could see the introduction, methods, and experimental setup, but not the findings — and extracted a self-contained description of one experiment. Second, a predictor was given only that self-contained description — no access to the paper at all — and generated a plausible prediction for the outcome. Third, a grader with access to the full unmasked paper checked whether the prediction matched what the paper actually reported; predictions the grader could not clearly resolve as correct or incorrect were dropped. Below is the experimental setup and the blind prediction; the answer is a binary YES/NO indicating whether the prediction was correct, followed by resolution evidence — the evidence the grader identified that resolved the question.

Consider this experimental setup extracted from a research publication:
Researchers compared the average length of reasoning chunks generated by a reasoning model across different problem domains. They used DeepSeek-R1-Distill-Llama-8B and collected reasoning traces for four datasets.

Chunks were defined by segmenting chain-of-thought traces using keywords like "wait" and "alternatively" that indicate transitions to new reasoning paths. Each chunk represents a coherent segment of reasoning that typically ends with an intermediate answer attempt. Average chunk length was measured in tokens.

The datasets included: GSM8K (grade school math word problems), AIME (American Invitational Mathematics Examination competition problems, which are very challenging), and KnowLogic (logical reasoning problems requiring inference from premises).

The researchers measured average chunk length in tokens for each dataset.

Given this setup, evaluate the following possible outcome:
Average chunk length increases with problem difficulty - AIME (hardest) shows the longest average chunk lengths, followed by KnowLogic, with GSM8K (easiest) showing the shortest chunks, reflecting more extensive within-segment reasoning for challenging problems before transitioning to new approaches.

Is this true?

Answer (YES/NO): YES